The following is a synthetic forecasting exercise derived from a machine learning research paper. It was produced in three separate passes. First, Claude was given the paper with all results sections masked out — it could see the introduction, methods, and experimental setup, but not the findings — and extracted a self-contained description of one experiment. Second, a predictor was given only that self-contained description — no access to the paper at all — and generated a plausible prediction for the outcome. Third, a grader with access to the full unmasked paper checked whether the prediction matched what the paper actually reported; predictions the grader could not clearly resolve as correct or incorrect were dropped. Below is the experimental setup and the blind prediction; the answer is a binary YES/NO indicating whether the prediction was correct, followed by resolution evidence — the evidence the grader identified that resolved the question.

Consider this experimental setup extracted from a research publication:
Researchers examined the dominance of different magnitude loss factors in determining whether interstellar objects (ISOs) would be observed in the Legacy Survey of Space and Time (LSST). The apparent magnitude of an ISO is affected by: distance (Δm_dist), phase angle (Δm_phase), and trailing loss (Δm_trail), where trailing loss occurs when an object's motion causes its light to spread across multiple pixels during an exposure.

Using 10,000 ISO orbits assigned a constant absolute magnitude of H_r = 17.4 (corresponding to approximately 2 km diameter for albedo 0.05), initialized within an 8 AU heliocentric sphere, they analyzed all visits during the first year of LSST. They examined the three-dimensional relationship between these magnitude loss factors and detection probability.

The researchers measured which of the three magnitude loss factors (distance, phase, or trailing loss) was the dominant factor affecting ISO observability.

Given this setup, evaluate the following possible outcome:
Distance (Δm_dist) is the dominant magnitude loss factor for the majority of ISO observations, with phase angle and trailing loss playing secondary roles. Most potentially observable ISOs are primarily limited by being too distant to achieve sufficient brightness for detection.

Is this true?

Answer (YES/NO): YES